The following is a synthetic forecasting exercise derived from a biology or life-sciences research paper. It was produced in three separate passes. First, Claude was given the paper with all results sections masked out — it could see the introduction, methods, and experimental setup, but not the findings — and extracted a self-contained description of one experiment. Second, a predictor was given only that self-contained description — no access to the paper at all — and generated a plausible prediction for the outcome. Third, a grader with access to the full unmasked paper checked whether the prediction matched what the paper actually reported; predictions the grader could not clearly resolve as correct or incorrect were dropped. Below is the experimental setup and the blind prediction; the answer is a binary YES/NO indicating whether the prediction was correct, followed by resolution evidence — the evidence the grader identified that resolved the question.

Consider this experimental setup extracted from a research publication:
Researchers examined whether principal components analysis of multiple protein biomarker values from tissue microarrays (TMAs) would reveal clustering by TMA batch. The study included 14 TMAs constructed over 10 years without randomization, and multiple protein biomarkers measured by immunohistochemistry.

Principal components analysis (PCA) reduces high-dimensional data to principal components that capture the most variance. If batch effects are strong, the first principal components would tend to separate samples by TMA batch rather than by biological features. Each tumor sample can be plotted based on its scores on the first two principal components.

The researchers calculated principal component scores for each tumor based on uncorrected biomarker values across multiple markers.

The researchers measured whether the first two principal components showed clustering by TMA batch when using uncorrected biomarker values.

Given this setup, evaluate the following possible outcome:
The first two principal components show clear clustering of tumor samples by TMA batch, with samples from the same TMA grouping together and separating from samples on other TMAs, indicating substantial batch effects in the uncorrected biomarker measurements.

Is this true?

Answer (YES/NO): YES